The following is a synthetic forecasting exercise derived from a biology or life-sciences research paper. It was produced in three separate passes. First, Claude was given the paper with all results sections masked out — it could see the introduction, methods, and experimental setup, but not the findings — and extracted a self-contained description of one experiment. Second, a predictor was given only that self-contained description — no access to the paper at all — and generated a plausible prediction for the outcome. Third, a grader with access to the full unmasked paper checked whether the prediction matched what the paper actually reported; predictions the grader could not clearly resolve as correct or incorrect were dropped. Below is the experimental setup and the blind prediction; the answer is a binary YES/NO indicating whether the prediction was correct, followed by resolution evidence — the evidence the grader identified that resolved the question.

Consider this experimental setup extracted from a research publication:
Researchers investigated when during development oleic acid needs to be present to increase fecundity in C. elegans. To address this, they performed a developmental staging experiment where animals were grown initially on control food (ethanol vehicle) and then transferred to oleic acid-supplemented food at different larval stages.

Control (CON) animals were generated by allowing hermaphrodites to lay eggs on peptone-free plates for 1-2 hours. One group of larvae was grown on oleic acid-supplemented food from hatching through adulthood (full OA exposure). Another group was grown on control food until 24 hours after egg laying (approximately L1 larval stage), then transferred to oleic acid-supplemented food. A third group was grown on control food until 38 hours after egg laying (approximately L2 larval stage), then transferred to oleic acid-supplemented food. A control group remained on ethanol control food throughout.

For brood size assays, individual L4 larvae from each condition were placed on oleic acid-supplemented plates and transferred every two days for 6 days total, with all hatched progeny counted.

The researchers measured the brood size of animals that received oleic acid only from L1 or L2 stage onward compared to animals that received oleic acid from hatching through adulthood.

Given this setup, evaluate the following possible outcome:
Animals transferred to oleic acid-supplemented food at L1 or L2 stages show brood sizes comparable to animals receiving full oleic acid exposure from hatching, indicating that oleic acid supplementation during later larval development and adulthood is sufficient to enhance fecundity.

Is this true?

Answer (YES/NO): YES